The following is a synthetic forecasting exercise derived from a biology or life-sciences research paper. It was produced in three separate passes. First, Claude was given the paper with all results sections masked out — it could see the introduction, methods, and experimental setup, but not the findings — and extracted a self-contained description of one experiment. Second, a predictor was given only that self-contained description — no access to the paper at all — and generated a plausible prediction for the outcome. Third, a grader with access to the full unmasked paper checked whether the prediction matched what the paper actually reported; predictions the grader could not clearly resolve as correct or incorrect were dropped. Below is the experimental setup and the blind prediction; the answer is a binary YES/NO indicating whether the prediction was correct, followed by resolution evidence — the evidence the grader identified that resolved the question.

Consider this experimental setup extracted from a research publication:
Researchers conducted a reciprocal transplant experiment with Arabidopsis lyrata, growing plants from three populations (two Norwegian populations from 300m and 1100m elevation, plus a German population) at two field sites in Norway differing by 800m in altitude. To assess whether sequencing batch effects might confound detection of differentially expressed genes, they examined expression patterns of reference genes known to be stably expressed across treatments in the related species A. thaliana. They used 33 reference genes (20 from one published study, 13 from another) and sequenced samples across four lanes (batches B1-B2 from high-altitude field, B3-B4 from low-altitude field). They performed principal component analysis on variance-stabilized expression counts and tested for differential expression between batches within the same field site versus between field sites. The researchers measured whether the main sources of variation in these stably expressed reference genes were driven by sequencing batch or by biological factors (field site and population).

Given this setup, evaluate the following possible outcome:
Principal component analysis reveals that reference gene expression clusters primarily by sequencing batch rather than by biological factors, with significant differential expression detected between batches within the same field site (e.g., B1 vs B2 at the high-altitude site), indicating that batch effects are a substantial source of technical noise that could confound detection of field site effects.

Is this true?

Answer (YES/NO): NO